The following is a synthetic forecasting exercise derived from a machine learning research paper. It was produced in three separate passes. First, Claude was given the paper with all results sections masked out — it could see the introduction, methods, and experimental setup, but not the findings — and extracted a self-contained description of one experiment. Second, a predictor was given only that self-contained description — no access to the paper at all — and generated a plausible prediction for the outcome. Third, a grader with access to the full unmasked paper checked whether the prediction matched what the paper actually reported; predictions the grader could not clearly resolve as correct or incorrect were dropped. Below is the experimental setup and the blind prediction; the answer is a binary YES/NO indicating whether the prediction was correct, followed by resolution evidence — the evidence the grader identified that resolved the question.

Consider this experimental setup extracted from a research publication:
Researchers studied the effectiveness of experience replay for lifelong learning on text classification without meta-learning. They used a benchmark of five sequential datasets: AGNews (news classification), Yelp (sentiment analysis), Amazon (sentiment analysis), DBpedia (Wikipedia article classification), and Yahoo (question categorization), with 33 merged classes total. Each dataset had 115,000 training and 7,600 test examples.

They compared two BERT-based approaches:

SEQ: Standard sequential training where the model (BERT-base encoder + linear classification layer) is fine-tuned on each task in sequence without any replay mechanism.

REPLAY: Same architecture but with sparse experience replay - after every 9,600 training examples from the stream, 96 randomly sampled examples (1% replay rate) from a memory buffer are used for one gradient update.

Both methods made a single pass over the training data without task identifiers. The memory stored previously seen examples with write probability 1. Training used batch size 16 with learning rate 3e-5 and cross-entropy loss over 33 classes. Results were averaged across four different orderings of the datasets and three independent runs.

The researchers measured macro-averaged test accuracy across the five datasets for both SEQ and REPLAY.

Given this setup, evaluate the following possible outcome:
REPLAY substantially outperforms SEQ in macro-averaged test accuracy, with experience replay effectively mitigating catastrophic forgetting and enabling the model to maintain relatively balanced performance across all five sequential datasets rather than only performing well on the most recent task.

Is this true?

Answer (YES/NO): YES